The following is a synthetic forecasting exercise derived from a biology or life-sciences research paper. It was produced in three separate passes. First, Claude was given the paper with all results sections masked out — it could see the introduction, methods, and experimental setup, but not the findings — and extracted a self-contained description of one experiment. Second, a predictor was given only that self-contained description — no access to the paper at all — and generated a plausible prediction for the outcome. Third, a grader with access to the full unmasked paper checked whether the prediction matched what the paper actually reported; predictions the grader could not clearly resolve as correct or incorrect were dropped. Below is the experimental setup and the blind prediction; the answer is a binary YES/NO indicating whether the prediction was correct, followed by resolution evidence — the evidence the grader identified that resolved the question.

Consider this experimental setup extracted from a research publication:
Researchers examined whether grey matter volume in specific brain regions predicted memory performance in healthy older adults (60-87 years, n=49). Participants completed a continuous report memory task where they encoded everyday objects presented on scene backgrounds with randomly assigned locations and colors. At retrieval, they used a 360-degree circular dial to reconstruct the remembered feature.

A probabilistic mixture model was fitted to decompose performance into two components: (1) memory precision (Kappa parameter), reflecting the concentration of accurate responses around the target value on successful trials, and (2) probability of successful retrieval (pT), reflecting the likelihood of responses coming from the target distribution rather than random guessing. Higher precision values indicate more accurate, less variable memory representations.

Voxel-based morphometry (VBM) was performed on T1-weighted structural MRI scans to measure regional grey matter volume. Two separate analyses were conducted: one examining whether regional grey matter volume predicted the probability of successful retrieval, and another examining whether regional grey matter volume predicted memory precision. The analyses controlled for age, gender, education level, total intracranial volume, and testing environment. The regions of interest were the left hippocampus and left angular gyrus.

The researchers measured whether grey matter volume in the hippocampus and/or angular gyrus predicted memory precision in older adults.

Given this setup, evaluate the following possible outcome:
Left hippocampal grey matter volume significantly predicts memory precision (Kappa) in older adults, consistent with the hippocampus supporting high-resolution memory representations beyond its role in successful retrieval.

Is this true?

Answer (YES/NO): NO